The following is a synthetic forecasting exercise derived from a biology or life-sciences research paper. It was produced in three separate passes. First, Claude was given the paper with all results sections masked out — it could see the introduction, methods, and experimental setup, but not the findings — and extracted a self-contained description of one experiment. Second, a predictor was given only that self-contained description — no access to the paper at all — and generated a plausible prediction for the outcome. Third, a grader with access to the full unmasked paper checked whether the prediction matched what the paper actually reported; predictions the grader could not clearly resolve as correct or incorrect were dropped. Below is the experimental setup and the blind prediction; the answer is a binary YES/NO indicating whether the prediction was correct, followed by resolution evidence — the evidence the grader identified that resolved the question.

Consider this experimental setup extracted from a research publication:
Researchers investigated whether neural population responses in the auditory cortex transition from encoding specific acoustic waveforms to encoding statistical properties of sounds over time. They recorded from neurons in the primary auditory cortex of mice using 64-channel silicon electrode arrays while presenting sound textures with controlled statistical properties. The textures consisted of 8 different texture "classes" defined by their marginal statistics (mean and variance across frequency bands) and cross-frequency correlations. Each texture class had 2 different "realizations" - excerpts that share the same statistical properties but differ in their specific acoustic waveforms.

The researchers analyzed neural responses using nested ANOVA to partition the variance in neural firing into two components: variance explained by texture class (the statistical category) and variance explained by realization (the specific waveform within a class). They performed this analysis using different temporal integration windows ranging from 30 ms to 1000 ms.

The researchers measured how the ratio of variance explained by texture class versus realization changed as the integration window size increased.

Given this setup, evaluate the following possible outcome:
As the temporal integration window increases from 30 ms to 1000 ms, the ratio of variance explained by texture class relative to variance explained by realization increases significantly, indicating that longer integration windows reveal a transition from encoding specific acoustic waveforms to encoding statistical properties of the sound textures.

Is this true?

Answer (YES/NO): YES